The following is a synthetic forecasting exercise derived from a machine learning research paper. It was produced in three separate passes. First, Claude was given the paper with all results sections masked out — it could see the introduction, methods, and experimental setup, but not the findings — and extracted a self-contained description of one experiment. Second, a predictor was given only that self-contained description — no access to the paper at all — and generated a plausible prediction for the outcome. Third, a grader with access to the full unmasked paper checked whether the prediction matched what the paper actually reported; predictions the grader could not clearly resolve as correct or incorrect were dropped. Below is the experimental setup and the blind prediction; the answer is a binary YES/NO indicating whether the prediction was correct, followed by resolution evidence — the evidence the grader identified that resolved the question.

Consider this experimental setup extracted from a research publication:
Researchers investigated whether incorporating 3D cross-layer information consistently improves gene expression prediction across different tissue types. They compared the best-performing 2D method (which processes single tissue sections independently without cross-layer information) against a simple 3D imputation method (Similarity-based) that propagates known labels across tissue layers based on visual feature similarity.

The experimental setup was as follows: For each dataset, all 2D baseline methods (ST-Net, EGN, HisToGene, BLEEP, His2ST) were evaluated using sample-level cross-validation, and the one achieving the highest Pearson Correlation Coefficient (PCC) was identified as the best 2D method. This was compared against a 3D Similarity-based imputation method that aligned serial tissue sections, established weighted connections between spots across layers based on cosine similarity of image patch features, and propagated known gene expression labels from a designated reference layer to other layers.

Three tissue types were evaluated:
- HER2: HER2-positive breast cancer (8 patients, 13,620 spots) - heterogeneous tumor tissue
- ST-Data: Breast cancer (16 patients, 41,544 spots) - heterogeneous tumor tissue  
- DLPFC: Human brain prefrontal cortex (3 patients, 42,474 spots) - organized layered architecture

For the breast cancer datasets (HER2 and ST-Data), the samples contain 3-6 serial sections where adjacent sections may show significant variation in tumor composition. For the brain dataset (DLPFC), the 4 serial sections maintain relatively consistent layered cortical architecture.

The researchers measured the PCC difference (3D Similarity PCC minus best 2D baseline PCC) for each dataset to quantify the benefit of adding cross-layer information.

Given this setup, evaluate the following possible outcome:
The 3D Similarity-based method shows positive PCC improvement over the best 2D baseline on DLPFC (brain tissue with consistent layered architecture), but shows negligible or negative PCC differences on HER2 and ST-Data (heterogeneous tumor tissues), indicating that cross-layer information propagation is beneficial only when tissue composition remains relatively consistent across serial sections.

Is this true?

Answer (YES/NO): NO